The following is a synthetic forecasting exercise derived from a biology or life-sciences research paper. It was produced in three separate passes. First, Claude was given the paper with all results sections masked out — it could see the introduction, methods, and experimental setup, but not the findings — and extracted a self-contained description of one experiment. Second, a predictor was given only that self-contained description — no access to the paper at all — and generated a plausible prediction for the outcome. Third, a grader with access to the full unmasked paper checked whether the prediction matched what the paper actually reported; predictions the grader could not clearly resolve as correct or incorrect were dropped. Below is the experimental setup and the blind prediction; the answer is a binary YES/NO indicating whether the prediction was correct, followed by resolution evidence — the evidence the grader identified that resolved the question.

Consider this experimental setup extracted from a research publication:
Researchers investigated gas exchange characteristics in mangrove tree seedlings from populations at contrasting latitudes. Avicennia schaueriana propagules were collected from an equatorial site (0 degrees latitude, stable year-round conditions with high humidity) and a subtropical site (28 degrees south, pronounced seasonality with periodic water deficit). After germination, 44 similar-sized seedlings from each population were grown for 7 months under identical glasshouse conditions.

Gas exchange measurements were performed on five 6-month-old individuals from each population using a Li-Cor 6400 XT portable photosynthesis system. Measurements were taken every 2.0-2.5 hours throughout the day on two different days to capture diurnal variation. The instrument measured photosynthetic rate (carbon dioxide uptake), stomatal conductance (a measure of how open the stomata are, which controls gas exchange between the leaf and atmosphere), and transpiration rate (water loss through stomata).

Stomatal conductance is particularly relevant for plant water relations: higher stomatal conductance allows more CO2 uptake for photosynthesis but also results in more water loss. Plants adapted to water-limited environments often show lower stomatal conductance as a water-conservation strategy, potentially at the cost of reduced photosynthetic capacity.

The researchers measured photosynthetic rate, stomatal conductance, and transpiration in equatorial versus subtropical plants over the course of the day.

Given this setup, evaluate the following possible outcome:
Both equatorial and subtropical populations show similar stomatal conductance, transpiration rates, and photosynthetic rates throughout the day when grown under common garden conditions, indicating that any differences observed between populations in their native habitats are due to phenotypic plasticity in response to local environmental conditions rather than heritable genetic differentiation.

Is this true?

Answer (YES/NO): NO